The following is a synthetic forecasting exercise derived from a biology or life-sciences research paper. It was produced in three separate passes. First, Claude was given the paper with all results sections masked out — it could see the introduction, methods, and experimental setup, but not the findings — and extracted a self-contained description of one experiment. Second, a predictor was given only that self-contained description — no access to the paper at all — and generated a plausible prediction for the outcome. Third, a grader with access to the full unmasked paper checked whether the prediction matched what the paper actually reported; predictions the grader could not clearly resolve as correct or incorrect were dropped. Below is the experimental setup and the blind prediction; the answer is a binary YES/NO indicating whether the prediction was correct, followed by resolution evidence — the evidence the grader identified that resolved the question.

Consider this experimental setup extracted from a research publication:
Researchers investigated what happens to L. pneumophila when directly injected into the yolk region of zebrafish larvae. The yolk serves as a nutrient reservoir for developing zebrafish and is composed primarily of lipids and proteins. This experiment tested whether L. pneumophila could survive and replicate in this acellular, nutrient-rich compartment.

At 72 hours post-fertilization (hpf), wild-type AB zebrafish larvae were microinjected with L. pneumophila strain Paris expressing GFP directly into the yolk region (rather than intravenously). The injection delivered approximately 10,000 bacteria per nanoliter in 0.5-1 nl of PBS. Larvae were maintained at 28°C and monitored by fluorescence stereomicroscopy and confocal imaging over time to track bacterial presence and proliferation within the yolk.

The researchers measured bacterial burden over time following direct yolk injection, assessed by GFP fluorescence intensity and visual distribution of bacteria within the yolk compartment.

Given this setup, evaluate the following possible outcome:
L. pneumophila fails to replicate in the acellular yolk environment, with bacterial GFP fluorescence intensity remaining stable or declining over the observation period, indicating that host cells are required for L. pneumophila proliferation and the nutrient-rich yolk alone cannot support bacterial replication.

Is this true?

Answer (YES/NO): NO